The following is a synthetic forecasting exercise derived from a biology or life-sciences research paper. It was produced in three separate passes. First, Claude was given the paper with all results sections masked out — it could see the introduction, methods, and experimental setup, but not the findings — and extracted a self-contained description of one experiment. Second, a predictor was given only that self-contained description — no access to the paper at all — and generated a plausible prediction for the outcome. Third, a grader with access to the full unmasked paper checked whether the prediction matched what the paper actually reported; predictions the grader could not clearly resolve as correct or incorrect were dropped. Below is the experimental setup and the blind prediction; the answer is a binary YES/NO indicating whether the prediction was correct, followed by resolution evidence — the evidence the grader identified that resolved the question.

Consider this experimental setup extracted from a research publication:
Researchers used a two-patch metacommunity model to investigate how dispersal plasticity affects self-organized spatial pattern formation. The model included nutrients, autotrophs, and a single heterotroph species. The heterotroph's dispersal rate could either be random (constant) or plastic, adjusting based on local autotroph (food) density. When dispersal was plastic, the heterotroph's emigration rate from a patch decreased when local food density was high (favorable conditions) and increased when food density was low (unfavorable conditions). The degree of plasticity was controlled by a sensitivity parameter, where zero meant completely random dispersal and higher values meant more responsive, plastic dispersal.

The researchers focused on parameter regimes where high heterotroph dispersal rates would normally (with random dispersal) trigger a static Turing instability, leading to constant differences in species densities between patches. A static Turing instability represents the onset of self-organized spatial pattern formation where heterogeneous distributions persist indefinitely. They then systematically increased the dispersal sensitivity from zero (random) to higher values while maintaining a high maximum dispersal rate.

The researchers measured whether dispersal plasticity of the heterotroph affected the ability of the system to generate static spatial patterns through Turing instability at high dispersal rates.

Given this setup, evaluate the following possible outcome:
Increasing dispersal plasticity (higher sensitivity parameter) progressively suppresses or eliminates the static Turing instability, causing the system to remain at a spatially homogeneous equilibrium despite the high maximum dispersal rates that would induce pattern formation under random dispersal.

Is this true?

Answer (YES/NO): YES